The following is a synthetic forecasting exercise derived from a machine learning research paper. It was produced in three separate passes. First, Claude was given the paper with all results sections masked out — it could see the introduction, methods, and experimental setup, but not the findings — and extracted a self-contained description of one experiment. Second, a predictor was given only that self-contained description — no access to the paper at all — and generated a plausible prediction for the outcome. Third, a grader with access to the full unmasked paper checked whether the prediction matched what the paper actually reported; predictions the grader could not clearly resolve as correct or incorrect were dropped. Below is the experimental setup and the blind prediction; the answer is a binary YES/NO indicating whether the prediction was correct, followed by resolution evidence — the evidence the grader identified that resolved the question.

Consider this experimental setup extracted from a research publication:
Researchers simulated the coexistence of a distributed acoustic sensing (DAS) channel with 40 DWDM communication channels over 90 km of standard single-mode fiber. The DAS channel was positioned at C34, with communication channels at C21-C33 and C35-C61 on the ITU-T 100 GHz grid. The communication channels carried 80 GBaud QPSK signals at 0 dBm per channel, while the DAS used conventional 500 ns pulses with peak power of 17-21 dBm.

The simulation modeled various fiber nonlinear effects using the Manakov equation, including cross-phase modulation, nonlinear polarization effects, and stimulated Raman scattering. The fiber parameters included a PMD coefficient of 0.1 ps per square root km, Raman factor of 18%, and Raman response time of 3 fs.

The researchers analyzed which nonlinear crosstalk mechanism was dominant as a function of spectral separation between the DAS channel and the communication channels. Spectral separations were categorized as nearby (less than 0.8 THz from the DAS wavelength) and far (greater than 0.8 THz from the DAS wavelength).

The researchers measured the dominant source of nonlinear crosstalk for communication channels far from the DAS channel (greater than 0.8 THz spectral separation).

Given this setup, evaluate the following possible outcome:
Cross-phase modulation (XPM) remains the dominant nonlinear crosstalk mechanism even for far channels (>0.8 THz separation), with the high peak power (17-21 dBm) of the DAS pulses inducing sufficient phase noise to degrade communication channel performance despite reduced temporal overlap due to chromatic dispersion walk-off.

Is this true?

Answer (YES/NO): NO